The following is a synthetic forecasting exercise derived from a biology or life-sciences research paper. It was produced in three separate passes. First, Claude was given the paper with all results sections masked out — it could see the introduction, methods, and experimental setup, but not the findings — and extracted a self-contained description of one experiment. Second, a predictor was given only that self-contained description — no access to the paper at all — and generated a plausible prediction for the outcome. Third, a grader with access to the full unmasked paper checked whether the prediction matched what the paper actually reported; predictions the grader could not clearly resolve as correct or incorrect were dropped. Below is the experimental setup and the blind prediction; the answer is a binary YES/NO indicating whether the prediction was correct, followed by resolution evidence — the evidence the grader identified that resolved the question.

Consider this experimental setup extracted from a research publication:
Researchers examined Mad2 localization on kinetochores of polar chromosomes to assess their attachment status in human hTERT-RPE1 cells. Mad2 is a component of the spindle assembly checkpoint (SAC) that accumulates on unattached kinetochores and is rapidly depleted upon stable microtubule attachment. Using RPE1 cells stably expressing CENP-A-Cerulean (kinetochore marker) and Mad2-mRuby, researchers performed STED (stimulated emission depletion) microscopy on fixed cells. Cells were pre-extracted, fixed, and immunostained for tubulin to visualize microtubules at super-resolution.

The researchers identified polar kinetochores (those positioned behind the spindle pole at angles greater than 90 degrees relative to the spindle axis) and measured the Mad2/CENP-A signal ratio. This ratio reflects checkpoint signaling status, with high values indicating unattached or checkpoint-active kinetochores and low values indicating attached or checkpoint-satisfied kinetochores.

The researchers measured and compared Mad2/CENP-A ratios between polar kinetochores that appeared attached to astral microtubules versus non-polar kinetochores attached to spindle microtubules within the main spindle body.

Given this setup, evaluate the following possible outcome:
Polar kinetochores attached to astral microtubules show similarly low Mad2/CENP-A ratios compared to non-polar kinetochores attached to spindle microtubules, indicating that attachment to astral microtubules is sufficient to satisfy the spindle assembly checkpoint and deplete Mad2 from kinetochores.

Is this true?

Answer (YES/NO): NO